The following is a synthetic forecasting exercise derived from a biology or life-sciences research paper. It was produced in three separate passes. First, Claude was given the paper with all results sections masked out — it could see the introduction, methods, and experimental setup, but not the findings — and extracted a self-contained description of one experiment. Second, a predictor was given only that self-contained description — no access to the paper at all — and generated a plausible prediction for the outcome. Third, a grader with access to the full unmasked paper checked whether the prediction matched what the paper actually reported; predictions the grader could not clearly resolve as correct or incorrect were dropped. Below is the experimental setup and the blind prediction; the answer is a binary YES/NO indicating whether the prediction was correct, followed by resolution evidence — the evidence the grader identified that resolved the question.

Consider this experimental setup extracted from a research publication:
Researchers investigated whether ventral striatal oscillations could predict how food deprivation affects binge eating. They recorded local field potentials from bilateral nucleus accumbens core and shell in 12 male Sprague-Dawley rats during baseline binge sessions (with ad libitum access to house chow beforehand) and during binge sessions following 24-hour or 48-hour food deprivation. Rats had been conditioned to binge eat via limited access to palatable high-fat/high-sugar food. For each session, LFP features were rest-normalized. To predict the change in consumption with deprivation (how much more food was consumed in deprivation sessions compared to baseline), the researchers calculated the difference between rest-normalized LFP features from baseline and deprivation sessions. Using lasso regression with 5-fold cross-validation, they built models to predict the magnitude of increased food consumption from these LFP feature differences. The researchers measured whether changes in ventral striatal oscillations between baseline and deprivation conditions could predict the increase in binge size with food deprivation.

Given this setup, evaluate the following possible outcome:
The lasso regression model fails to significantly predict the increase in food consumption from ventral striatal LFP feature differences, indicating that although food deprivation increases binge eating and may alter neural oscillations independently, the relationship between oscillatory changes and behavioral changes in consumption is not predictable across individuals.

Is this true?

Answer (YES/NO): NO